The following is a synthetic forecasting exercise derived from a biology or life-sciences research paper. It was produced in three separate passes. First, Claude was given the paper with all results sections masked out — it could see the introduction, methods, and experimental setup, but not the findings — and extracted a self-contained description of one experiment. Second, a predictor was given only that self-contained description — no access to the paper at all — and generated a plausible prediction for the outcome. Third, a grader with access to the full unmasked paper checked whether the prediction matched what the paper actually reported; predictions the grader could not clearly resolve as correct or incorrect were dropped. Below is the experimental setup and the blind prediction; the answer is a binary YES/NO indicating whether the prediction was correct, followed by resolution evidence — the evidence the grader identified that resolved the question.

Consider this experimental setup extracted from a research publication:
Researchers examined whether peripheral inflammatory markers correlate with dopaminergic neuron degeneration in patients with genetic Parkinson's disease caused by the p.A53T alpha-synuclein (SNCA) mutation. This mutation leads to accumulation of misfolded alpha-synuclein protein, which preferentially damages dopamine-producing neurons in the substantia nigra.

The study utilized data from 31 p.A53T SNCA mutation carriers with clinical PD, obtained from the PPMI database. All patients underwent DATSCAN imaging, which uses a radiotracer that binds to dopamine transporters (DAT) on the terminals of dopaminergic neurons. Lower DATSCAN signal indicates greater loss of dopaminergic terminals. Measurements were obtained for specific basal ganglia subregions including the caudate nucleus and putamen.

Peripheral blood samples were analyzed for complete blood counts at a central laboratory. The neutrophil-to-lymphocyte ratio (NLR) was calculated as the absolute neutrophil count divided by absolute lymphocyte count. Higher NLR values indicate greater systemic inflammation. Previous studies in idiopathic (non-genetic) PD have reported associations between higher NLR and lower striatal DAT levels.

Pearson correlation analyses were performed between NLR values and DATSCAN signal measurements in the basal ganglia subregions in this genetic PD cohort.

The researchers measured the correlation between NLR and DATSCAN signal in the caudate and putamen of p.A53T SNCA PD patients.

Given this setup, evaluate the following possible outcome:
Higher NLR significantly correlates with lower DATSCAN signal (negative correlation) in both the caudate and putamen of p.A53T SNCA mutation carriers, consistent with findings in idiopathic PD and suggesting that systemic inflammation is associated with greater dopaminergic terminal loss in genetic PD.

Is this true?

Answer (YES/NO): NO